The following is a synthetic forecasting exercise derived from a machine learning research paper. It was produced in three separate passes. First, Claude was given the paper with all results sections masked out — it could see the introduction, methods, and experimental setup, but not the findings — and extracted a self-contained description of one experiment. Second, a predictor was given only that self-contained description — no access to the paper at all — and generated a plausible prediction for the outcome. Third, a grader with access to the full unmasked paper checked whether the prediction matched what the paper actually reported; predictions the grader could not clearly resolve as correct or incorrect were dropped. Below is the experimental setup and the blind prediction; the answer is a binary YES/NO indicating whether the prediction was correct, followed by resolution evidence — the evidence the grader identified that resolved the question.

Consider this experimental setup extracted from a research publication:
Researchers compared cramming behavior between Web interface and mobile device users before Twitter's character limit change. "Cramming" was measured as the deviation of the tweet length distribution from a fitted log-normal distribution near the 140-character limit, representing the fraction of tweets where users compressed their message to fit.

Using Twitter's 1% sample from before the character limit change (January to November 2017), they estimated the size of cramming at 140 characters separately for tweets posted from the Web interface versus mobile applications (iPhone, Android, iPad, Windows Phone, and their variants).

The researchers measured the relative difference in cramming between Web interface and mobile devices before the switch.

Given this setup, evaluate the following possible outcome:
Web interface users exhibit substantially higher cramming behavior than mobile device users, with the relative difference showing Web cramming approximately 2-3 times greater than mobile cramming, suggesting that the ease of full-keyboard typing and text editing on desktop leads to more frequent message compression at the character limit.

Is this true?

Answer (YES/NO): YES